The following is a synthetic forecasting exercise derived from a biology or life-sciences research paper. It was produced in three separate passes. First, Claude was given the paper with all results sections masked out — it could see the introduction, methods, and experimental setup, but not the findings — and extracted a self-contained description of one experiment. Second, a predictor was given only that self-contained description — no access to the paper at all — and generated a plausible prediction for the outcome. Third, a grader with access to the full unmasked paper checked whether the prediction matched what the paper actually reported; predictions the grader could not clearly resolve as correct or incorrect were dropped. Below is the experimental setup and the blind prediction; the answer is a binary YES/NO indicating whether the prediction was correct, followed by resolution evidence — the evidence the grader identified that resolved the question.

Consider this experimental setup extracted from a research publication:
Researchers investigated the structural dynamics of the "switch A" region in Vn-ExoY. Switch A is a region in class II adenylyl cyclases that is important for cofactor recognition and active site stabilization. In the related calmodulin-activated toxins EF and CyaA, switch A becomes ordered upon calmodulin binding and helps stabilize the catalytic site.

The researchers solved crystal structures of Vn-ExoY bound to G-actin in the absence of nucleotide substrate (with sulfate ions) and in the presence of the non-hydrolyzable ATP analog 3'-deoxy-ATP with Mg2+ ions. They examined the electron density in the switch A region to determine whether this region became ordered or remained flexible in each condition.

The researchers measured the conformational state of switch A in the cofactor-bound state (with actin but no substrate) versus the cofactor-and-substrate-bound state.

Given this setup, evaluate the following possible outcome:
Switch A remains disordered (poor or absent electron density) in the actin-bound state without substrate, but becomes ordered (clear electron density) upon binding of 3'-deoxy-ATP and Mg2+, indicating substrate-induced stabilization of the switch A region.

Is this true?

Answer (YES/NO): YES